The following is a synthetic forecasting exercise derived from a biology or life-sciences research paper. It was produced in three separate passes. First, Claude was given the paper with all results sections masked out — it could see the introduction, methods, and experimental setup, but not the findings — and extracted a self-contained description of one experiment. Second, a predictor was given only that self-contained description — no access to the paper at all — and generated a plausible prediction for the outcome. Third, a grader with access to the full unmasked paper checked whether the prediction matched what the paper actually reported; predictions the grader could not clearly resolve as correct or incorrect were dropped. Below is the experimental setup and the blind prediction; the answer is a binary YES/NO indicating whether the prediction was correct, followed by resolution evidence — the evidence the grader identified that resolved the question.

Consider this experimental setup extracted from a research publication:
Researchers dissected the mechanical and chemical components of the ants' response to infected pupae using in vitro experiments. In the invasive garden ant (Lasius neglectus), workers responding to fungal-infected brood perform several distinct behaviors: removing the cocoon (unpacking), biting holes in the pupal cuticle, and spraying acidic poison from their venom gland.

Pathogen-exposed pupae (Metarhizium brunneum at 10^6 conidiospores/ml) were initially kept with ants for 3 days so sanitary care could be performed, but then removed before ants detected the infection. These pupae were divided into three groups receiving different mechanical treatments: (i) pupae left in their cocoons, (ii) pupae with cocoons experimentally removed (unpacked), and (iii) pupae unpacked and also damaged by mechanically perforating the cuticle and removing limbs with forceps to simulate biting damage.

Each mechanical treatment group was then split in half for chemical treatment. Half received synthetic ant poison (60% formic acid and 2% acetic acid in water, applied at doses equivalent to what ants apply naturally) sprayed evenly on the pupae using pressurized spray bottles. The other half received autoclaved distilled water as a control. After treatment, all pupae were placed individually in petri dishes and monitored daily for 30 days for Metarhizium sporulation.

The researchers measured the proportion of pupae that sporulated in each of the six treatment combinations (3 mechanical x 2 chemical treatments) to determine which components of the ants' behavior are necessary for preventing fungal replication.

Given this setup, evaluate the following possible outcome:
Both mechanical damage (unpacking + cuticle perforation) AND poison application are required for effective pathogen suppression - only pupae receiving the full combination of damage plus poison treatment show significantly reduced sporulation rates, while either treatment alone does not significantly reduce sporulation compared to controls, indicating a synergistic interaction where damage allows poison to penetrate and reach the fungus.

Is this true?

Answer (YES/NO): YES